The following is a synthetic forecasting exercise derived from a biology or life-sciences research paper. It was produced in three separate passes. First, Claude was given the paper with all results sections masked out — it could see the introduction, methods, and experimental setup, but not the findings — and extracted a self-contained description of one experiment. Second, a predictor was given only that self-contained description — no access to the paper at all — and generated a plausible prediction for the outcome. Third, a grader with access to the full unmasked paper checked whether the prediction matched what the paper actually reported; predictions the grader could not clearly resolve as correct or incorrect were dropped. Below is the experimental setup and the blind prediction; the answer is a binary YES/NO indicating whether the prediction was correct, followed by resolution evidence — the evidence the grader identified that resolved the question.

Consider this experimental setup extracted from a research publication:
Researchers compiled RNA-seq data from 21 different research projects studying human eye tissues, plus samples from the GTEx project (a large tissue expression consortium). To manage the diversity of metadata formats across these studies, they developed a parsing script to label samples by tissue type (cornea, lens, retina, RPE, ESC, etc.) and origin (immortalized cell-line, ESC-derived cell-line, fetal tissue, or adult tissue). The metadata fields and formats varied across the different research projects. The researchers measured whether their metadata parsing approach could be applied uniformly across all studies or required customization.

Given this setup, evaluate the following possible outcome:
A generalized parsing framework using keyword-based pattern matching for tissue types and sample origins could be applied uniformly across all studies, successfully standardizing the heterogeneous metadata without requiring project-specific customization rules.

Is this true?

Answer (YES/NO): NO